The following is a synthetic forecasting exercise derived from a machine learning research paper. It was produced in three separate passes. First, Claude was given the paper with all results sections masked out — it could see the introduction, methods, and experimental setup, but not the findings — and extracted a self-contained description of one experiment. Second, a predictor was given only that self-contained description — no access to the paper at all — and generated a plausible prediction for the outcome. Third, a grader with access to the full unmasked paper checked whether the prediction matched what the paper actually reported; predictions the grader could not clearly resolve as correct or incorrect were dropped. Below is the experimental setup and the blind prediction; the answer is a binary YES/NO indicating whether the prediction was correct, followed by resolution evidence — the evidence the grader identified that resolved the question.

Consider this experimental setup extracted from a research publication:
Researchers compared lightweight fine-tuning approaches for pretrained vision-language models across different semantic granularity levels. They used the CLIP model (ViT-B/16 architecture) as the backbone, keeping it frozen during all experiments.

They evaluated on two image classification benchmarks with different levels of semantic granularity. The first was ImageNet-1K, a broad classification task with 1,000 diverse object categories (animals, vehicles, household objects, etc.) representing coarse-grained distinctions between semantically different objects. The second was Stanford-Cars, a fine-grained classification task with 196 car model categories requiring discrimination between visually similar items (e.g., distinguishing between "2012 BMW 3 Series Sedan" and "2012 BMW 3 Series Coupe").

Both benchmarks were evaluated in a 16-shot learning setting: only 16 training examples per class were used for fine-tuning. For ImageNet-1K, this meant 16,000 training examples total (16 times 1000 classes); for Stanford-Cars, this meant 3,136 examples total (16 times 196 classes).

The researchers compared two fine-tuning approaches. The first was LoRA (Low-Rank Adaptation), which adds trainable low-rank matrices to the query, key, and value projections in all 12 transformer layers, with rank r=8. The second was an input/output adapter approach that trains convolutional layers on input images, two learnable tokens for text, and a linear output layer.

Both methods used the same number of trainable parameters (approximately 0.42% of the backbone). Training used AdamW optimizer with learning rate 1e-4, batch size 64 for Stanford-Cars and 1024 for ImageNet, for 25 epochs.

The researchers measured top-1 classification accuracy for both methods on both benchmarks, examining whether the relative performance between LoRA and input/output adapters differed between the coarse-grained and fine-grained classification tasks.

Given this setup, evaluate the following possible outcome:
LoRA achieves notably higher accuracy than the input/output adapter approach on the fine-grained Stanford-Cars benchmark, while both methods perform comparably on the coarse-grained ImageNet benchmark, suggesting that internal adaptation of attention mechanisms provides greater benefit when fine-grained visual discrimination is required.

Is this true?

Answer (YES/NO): NO